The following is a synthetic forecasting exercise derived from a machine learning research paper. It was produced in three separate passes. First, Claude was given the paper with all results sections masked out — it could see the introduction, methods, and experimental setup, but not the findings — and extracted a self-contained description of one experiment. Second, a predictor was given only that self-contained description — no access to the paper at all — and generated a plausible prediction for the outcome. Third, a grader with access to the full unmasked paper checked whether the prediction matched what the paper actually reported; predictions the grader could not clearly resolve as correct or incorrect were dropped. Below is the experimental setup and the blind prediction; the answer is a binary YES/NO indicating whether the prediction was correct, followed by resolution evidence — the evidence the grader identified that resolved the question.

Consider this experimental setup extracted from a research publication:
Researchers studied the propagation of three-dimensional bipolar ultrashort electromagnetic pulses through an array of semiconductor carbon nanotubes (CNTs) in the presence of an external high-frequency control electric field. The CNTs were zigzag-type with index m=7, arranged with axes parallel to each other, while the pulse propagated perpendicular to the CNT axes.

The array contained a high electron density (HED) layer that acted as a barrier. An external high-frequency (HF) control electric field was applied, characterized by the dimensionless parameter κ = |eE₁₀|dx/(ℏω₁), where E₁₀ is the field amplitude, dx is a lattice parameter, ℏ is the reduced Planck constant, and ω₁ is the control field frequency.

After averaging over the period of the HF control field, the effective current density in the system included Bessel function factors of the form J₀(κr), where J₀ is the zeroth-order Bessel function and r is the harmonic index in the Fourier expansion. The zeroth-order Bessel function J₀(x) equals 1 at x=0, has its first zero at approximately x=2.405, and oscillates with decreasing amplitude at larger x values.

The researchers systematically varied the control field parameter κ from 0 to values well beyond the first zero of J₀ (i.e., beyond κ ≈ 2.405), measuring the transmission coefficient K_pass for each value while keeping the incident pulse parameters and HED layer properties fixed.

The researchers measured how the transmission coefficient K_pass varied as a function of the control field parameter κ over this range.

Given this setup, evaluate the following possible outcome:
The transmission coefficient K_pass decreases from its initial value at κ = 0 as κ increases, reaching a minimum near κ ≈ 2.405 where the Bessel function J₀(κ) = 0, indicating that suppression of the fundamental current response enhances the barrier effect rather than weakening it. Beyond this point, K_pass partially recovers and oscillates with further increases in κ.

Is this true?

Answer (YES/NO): NO